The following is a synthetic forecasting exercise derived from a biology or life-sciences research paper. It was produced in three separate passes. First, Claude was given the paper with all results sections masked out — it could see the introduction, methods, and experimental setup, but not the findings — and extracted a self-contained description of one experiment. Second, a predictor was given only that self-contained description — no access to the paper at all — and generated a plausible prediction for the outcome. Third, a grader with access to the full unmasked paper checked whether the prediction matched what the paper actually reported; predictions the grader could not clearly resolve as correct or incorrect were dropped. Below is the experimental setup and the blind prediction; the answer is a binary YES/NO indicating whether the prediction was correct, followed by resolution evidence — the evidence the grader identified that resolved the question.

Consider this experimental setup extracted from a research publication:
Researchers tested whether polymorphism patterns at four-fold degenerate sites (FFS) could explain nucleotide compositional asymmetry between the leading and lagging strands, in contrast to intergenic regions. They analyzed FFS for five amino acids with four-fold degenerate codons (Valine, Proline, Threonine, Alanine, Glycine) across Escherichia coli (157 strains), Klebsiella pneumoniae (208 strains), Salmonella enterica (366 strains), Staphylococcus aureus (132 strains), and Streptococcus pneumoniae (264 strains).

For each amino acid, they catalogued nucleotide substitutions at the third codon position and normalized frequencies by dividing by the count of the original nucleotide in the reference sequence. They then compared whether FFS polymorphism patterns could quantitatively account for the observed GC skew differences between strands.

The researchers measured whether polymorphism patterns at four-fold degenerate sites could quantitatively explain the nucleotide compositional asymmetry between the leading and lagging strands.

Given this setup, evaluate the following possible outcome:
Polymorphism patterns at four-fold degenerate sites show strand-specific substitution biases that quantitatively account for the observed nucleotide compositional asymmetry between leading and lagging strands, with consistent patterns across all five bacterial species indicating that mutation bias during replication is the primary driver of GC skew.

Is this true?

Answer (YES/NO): NO